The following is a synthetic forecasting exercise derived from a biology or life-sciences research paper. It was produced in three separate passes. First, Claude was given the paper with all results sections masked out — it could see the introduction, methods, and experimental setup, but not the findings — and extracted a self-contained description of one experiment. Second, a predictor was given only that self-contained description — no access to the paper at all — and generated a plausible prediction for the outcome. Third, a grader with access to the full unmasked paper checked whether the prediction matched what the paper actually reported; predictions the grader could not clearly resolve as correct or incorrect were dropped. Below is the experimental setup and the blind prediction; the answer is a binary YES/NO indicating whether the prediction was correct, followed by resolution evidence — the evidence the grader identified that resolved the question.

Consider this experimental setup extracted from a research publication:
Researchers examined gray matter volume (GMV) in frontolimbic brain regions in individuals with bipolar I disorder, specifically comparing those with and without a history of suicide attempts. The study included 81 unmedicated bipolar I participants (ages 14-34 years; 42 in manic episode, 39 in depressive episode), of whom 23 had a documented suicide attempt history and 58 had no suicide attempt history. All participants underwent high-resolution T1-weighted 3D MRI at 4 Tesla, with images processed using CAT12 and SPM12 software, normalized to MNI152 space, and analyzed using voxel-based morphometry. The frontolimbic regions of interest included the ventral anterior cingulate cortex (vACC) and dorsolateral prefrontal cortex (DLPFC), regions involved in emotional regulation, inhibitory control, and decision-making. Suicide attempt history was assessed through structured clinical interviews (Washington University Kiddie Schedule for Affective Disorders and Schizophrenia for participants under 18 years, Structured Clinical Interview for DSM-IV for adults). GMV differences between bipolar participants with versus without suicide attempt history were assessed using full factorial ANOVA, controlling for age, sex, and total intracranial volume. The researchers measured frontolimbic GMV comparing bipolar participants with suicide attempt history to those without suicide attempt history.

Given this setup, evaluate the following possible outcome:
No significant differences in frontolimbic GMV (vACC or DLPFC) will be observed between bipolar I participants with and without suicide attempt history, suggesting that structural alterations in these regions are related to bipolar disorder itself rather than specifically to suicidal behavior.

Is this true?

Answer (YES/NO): NO